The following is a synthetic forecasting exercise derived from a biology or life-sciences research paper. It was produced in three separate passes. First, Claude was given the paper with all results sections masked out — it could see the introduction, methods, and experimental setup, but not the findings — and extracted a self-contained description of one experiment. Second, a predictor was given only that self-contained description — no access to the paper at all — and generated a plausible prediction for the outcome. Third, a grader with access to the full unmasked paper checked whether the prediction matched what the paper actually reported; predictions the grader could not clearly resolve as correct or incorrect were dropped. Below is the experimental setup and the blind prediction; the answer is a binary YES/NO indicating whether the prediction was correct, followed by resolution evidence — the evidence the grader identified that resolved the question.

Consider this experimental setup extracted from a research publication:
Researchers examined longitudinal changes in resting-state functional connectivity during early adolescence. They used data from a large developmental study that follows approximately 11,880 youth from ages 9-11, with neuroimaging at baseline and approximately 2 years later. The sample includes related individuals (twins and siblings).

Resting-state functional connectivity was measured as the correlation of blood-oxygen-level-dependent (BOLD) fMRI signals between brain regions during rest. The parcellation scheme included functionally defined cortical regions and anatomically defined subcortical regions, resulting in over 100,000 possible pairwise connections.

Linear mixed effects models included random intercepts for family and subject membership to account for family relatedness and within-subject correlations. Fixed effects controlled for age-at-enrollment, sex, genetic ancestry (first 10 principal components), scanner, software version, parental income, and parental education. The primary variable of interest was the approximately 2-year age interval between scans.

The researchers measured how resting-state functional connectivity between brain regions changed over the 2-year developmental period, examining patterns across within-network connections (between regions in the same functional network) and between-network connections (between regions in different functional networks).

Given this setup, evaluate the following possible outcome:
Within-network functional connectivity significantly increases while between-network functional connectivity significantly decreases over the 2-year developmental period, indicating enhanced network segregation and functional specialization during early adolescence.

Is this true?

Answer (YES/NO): NO